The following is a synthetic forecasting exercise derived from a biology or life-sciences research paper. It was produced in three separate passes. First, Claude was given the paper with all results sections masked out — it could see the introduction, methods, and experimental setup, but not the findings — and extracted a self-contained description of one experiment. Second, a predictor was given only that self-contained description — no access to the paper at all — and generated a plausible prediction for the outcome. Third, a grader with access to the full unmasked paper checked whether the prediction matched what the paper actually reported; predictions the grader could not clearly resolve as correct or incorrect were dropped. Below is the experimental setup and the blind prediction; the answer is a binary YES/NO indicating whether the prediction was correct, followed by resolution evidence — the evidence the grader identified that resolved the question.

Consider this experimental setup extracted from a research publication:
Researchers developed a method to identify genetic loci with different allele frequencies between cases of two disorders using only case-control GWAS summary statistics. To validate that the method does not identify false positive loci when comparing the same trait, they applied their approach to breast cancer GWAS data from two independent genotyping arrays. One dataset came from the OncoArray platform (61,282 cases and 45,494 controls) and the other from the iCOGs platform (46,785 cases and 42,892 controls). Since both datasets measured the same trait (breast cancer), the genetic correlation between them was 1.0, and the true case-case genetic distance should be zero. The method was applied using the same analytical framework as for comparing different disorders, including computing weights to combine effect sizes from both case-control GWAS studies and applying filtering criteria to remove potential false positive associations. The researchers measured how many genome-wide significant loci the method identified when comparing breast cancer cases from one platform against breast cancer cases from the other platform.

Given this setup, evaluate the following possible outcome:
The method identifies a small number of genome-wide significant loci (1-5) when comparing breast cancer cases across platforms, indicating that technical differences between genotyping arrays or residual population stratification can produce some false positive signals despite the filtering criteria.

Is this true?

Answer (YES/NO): NO